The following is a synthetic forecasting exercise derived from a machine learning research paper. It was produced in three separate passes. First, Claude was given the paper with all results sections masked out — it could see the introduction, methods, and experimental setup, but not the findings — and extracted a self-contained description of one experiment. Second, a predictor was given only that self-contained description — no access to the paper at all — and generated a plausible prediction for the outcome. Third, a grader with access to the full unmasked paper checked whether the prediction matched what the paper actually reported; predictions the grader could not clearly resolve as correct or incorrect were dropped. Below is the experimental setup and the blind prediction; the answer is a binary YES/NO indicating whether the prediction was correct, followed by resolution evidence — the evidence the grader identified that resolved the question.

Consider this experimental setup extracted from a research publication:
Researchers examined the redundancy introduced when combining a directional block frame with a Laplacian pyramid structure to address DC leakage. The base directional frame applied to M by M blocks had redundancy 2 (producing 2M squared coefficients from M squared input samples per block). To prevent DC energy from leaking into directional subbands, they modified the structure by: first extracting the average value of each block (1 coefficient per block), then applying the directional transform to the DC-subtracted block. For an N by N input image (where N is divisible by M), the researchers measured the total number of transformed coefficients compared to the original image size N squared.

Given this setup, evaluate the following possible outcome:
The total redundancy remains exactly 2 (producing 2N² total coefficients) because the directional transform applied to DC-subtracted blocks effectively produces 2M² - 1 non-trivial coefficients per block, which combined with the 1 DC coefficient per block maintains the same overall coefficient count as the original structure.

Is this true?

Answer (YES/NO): NO